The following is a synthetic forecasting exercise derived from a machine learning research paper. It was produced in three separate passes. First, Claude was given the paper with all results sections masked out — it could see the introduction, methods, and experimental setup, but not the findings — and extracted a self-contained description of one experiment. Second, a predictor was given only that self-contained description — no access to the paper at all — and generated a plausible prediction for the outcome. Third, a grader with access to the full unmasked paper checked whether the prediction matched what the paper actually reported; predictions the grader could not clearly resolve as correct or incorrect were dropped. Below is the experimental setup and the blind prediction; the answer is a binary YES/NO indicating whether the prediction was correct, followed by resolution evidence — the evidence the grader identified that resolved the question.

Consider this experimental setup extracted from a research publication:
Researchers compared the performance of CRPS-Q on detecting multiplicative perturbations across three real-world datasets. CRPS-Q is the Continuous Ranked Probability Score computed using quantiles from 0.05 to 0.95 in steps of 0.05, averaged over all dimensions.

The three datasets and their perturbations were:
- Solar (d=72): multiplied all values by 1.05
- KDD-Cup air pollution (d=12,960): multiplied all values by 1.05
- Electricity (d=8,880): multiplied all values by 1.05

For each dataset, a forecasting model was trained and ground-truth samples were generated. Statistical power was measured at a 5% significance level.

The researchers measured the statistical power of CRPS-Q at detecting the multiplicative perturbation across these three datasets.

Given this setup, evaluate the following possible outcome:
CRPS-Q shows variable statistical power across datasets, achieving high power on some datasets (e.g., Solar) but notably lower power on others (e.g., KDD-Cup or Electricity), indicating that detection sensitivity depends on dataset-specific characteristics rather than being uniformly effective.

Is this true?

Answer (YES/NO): NO